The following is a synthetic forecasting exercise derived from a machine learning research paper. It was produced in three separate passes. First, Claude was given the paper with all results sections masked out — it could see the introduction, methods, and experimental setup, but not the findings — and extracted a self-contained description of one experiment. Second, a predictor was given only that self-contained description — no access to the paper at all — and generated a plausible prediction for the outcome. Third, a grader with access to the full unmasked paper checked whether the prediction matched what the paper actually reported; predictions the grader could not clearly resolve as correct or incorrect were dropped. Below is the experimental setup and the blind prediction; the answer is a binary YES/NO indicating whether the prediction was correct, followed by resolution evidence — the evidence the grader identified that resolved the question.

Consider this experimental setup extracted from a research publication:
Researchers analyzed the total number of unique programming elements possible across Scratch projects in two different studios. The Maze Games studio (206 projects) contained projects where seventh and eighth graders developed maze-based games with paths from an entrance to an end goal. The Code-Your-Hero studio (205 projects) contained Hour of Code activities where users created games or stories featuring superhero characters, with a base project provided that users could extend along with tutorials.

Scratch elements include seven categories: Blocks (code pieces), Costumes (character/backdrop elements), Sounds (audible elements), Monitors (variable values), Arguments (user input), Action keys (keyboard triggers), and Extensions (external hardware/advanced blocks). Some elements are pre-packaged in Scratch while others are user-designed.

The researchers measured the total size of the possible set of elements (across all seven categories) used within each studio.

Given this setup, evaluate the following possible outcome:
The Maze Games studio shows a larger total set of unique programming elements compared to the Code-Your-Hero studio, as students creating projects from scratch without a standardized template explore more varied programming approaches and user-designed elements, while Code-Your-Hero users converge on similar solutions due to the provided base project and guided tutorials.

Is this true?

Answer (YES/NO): YES